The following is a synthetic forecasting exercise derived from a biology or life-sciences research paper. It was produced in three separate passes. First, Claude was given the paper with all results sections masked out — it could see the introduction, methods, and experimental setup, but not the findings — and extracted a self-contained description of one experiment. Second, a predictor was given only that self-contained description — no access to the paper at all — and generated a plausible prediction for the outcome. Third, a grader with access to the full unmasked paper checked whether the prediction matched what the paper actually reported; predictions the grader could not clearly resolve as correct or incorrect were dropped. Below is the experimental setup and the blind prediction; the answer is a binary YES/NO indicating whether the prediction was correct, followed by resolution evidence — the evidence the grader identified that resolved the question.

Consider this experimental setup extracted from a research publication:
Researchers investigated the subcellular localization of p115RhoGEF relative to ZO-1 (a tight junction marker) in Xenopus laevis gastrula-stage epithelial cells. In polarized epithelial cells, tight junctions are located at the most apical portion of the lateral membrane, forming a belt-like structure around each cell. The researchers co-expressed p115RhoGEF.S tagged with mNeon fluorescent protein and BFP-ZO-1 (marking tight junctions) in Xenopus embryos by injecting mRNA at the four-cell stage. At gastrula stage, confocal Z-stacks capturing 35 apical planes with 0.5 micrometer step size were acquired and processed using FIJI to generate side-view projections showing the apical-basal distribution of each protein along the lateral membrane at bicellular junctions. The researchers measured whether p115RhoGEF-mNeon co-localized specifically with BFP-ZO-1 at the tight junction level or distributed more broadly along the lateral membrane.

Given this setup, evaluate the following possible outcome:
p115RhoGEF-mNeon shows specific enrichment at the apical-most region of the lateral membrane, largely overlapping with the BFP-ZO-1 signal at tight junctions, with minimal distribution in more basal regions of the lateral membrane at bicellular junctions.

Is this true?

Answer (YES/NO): NO